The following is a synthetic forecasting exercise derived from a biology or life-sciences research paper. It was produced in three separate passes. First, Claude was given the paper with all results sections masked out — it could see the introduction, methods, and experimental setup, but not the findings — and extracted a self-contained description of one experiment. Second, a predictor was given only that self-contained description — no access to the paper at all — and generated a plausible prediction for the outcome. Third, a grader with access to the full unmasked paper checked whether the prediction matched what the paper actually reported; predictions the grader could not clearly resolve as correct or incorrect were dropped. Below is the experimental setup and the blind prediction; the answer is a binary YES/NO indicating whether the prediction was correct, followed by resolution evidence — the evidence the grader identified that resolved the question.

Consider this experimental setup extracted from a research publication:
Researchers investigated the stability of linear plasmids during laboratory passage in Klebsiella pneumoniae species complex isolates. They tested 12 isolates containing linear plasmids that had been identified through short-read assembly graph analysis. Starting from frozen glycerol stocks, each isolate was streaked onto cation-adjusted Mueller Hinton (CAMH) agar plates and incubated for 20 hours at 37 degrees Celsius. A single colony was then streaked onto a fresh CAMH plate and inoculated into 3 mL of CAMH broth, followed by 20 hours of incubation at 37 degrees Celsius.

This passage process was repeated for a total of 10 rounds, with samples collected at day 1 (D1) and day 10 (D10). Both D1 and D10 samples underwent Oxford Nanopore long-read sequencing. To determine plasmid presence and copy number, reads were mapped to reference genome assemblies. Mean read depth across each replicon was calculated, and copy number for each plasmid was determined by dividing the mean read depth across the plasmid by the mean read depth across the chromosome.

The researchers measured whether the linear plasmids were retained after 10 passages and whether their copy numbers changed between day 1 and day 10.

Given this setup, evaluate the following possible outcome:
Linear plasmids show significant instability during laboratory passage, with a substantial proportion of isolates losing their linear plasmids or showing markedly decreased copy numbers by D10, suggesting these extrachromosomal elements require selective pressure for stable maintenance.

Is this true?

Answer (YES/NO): NO